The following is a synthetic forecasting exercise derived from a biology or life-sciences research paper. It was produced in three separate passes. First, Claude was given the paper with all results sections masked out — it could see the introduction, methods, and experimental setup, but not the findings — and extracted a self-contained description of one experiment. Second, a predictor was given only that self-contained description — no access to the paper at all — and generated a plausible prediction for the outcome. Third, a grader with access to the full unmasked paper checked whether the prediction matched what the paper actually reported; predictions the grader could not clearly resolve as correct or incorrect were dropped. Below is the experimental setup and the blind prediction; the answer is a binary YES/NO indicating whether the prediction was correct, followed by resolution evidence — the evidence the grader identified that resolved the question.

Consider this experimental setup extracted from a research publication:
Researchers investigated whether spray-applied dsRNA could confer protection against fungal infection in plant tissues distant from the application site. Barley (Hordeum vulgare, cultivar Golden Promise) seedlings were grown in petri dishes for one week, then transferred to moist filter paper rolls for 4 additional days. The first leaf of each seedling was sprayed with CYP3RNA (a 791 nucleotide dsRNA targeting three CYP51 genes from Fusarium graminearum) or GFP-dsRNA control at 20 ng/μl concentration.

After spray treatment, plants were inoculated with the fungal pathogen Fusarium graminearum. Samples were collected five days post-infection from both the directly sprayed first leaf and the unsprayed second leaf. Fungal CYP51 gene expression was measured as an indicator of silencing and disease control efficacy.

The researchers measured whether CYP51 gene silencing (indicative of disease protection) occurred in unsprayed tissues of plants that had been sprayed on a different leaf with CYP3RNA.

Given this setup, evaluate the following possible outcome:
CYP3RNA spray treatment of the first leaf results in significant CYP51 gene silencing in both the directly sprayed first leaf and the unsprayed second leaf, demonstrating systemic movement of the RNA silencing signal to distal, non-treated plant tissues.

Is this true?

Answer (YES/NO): YES